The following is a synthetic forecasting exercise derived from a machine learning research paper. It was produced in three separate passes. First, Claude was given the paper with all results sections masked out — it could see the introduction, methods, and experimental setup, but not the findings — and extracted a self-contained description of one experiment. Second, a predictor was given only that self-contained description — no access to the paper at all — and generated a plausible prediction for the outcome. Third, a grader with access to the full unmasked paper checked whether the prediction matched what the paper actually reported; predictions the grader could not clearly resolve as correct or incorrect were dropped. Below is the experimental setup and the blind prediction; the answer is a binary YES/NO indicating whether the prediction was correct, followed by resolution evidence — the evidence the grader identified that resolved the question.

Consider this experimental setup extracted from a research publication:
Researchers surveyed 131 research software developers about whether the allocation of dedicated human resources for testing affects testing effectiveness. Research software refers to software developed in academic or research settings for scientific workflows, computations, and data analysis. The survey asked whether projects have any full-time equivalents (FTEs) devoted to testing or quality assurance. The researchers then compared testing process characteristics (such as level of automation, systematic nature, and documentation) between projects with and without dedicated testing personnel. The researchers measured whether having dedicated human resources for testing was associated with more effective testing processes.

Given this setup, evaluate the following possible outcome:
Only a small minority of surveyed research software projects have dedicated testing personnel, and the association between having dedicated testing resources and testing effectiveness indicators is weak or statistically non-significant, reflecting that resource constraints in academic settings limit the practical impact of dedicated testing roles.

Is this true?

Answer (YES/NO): NO